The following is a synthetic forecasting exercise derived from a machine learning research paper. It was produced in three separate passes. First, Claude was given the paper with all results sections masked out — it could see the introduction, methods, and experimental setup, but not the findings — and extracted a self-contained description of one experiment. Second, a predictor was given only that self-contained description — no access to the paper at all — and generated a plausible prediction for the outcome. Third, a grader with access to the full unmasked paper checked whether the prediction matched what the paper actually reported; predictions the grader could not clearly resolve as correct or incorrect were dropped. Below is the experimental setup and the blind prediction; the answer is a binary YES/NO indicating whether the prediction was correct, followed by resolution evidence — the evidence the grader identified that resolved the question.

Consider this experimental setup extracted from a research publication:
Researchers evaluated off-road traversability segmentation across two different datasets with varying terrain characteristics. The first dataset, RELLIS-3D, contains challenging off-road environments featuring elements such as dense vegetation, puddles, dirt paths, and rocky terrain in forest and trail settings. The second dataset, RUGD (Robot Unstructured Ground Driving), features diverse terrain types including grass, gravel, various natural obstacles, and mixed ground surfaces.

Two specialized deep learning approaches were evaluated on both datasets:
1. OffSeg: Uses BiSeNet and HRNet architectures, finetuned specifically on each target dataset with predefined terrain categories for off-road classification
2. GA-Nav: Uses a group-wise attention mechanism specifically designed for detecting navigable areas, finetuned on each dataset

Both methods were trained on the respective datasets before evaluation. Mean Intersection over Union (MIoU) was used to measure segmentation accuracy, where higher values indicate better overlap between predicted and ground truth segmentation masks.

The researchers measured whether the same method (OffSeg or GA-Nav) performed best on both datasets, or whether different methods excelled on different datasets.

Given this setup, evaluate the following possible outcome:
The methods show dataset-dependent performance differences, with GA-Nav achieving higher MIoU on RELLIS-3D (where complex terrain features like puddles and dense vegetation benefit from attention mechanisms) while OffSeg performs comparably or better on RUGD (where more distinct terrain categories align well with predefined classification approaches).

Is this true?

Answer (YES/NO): NO